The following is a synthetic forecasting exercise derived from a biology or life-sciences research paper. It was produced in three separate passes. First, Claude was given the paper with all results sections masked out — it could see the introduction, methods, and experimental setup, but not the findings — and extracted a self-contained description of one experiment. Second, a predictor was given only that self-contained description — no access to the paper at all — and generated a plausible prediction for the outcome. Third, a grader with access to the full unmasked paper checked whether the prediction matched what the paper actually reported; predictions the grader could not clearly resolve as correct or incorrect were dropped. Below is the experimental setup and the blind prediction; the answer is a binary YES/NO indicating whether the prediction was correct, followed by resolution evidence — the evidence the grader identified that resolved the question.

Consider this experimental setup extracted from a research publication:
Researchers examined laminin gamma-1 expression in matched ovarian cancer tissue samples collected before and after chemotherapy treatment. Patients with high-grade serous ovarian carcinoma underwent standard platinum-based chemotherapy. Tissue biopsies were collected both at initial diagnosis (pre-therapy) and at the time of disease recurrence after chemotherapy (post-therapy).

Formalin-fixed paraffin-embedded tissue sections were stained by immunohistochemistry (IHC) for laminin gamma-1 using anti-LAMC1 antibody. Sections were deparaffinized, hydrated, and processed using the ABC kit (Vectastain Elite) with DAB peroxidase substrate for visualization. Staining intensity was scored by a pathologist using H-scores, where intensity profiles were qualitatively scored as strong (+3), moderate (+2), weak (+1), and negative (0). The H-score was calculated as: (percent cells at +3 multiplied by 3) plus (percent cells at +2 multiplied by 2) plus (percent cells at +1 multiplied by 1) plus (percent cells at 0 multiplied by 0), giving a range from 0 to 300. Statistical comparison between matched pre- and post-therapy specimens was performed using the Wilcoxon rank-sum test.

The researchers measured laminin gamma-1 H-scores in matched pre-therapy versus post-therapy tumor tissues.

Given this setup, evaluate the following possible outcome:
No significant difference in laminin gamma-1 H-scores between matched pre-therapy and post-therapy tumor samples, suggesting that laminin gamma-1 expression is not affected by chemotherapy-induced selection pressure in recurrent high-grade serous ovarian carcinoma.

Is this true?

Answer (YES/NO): YES